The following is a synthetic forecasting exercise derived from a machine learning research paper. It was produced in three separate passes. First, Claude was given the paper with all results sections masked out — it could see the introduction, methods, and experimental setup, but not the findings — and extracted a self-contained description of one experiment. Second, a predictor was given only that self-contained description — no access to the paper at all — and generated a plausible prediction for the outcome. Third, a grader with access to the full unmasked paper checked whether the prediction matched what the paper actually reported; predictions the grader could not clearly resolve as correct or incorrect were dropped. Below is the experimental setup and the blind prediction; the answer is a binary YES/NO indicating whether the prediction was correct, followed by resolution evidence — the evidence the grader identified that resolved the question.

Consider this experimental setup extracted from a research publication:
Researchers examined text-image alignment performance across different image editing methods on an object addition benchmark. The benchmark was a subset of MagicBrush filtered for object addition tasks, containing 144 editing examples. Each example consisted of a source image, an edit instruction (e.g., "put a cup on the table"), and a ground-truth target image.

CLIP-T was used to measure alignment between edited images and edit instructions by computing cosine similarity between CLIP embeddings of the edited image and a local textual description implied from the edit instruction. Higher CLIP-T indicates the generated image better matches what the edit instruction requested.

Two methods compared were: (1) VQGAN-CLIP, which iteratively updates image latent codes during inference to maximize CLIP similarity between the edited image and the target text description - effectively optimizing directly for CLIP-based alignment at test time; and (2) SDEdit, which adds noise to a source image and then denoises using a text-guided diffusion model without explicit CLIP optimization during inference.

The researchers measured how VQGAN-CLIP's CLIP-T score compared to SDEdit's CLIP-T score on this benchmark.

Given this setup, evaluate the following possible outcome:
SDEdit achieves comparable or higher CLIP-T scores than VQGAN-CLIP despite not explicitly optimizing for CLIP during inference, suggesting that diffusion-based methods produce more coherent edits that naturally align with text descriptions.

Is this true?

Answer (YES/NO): NO